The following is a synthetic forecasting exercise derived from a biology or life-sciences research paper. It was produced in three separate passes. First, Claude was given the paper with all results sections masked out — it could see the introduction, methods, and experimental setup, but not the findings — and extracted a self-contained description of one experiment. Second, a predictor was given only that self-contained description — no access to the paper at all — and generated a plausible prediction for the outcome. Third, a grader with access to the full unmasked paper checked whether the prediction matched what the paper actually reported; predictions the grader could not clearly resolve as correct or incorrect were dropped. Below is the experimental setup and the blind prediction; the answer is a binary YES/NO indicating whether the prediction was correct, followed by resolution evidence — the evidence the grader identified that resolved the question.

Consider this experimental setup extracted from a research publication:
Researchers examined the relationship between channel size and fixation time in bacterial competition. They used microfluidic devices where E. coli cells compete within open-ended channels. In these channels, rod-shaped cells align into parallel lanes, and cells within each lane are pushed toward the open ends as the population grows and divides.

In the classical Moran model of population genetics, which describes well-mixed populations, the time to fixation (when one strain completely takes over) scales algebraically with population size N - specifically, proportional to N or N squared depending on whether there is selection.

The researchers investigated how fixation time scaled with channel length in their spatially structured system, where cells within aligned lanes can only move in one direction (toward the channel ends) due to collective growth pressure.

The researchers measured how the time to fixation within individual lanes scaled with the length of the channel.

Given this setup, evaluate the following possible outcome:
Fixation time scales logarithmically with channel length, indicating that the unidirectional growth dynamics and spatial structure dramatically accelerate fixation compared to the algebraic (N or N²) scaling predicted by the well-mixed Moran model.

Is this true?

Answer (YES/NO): YES